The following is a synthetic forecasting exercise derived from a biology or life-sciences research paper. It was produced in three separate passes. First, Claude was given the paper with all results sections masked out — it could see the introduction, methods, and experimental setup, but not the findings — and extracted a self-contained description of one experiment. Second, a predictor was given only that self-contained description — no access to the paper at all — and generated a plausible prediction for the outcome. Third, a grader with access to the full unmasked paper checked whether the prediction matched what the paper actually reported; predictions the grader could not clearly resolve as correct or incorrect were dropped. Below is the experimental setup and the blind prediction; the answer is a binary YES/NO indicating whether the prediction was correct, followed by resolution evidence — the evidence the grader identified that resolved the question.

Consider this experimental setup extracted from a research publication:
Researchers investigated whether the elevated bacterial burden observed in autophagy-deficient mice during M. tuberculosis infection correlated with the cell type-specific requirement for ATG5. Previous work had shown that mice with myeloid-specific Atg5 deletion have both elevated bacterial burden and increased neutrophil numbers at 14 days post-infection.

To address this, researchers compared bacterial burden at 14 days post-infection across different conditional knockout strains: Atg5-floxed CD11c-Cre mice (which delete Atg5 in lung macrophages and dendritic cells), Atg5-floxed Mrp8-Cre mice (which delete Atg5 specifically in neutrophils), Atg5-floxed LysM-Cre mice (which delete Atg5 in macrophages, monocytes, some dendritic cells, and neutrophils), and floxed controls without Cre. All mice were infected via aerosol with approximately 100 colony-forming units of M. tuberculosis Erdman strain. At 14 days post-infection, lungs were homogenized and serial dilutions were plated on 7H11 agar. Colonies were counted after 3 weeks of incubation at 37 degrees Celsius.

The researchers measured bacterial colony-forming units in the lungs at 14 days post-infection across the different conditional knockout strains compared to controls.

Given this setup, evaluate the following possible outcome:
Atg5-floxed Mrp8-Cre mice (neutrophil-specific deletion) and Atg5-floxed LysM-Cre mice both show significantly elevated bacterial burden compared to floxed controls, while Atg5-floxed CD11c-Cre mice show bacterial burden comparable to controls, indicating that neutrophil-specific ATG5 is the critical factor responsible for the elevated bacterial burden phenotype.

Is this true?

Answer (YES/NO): NO